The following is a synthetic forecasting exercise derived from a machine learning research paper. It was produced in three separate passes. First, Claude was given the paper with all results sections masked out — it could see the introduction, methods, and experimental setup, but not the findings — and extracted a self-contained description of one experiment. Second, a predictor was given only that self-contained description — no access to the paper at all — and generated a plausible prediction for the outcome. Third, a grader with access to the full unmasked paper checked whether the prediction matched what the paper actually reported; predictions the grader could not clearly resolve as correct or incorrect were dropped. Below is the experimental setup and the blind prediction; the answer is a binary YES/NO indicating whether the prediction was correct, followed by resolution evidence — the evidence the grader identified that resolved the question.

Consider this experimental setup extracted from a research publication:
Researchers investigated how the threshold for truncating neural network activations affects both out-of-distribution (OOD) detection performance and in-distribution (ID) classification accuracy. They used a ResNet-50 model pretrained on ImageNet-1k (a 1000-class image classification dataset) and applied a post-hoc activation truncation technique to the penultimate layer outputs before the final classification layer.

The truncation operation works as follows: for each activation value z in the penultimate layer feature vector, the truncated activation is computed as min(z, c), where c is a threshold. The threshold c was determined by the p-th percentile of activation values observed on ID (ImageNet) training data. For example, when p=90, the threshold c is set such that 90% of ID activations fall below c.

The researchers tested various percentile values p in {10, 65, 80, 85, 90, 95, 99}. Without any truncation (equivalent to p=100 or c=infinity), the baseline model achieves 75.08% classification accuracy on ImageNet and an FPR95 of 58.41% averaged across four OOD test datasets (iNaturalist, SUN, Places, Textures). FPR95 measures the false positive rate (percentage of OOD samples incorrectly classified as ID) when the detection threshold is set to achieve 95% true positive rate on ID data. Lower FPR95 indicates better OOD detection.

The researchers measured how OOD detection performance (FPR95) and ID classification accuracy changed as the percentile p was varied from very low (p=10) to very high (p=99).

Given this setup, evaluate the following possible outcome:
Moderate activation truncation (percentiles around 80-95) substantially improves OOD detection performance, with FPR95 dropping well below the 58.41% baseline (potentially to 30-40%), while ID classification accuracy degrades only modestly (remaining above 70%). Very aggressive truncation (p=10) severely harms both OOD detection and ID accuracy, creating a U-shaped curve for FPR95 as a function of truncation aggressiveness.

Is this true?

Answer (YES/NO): YES